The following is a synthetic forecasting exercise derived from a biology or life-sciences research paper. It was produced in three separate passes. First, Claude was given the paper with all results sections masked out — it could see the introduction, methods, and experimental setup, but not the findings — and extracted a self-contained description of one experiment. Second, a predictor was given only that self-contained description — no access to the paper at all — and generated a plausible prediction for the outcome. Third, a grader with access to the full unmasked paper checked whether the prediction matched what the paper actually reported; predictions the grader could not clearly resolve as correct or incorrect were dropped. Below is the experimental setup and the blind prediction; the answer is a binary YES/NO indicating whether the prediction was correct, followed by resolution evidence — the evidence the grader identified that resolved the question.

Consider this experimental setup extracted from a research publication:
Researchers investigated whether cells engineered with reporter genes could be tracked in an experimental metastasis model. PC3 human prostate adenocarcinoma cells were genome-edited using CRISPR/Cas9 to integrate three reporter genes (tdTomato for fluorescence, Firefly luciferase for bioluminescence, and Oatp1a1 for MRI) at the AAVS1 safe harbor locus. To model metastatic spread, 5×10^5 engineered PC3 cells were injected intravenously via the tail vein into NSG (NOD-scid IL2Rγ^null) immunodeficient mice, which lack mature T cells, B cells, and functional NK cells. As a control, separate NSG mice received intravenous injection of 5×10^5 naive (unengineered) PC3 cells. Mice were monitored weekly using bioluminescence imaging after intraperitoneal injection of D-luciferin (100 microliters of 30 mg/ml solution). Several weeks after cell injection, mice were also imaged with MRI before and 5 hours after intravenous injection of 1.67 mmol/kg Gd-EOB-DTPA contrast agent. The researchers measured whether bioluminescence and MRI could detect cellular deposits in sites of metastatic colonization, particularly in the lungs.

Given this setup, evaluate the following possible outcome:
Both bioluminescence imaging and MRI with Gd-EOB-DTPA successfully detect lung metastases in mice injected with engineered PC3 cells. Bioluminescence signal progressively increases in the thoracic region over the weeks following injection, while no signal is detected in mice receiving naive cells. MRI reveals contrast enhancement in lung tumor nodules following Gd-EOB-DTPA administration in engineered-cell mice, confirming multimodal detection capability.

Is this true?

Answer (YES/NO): NO